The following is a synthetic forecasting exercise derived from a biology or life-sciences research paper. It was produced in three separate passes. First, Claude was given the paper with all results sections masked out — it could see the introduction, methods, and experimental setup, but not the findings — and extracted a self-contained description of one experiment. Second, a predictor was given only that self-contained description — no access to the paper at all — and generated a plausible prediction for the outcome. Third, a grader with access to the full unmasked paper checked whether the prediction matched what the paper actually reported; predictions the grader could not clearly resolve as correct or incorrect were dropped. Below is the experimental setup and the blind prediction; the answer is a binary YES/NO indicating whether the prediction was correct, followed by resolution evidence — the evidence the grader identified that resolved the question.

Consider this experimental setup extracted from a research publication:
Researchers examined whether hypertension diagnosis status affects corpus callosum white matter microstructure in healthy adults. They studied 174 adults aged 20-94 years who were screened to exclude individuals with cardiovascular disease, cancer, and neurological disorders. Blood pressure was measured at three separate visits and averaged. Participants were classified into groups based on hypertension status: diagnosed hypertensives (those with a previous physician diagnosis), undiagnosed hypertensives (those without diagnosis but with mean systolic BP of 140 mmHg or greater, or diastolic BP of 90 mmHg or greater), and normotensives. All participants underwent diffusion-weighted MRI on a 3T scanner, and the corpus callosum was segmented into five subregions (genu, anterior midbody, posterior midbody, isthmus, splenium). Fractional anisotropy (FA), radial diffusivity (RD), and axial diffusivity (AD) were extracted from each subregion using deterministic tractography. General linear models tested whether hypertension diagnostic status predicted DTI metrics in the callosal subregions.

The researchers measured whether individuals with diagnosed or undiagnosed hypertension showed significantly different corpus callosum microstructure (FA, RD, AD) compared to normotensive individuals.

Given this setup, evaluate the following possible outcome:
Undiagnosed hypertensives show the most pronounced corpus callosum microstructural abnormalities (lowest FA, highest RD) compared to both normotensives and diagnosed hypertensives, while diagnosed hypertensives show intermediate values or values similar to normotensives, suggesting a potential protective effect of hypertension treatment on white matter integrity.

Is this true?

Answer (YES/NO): NO